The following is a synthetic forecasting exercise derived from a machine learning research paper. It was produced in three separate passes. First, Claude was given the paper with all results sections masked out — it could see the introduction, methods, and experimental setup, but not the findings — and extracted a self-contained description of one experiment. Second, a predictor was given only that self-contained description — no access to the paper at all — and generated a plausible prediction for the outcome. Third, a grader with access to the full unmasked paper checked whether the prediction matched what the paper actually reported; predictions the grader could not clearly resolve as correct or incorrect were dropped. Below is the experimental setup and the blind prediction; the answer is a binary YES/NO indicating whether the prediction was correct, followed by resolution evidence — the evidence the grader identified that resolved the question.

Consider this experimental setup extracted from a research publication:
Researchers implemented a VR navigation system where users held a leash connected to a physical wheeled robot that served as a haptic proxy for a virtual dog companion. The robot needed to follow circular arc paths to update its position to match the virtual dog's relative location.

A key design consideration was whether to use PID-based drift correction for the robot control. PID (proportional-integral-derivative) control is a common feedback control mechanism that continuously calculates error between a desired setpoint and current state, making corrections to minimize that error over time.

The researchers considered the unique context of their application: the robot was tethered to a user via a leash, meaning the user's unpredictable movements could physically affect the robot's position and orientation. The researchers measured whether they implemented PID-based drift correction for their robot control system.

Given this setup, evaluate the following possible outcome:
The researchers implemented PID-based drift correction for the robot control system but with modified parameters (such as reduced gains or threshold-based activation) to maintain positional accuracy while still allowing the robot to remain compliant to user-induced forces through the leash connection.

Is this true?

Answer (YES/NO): NO